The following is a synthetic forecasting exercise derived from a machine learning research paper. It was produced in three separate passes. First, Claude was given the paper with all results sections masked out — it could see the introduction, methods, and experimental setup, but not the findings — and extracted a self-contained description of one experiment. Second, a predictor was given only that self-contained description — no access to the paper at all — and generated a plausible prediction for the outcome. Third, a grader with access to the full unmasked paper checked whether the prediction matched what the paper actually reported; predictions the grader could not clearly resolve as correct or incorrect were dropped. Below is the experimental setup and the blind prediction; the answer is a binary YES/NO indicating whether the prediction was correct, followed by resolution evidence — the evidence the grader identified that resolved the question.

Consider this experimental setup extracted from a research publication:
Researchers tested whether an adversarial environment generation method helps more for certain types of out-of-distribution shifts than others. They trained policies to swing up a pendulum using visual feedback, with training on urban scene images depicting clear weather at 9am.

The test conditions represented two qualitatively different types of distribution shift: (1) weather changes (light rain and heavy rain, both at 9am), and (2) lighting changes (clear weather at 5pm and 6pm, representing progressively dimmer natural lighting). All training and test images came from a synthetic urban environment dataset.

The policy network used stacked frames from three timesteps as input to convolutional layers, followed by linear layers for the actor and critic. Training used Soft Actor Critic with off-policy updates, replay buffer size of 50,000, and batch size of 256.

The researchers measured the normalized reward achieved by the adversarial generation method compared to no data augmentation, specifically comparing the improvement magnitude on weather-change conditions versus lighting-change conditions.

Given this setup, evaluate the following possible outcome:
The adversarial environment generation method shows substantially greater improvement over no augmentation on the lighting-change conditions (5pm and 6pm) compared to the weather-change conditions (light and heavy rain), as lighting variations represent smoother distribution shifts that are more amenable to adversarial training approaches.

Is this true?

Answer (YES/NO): YES